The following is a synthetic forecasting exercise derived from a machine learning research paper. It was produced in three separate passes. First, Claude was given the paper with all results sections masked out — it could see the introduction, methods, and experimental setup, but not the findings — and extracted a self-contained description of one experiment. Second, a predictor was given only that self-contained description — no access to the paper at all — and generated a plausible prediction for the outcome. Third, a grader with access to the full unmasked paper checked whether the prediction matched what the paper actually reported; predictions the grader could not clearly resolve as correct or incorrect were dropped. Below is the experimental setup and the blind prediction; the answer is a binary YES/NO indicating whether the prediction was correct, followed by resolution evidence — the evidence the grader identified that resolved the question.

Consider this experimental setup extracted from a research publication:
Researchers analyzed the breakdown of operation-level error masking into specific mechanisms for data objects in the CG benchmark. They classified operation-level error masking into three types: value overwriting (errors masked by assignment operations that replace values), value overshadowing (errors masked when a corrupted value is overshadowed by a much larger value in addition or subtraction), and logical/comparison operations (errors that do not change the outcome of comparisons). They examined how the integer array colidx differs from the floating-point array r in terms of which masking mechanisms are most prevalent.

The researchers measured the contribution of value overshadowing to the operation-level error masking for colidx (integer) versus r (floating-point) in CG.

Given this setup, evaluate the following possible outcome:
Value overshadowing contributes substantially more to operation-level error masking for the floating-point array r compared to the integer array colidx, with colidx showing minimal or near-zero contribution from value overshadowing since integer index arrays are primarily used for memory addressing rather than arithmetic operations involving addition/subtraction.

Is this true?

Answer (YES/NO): YES